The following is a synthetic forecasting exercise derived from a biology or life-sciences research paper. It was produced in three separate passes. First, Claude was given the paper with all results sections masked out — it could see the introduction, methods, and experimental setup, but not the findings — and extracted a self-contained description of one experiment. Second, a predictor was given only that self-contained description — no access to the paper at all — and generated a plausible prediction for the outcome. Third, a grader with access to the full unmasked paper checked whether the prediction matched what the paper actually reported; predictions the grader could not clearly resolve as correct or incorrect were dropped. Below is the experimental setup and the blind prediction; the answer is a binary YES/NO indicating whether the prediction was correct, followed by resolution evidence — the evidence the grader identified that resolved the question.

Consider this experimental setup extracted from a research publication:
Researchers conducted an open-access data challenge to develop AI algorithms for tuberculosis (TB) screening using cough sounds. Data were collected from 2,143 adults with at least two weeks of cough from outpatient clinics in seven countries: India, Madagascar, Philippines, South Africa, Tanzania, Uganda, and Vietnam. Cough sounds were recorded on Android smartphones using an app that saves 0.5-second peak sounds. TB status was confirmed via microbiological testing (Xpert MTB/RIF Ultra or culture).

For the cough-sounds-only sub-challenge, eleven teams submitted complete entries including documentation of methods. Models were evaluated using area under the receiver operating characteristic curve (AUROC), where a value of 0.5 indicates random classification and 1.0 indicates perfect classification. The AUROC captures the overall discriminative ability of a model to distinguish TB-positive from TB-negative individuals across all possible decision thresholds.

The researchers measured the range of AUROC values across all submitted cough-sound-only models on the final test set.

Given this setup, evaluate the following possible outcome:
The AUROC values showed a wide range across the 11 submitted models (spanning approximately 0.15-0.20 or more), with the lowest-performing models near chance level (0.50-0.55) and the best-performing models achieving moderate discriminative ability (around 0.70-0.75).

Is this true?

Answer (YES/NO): NO